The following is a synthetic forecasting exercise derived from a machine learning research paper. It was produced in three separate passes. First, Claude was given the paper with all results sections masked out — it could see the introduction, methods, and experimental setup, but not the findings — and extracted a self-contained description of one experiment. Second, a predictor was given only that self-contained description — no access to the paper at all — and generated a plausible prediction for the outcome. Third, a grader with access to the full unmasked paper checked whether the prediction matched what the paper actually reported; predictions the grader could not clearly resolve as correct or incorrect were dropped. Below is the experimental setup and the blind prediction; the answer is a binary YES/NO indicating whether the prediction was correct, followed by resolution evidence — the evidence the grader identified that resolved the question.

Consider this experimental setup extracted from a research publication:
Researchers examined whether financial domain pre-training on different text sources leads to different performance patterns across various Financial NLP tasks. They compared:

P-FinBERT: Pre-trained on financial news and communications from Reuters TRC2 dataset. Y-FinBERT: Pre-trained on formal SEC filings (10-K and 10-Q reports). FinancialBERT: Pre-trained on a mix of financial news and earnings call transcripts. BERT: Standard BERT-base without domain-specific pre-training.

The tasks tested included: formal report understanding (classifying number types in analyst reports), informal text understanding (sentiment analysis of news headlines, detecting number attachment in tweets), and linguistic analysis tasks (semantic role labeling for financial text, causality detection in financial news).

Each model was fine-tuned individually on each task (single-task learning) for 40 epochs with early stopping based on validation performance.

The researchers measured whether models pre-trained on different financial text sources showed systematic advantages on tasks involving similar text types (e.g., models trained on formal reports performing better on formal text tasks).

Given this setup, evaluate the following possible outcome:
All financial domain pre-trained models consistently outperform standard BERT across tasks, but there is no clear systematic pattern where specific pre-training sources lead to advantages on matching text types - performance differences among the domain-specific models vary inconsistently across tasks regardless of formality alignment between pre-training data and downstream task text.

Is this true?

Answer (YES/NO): NO